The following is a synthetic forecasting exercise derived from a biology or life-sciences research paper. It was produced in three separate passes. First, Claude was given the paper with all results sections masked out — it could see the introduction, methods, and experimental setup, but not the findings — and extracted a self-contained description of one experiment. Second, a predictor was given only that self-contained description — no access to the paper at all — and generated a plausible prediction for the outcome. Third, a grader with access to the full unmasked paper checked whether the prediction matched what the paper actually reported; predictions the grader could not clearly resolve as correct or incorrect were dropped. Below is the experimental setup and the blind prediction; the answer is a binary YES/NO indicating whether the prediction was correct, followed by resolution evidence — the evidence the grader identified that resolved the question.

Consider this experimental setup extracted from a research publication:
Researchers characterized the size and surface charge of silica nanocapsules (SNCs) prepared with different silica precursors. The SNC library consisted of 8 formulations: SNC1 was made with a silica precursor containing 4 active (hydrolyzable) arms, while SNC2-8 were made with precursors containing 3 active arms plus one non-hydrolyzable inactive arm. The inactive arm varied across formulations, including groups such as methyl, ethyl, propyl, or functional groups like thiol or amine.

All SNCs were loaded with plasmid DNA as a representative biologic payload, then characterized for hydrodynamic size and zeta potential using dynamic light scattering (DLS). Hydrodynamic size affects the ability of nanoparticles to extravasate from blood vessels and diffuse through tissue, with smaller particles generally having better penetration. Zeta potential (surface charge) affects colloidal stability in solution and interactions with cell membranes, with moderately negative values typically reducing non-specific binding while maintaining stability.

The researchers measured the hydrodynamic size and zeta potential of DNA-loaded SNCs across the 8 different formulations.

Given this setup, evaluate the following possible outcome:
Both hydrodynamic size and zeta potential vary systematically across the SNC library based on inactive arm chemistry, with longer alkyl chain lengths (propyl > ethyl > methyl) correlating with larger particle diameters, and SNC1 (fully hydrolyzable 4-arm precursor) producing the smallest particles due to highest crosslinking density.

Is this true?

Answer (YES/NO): NO